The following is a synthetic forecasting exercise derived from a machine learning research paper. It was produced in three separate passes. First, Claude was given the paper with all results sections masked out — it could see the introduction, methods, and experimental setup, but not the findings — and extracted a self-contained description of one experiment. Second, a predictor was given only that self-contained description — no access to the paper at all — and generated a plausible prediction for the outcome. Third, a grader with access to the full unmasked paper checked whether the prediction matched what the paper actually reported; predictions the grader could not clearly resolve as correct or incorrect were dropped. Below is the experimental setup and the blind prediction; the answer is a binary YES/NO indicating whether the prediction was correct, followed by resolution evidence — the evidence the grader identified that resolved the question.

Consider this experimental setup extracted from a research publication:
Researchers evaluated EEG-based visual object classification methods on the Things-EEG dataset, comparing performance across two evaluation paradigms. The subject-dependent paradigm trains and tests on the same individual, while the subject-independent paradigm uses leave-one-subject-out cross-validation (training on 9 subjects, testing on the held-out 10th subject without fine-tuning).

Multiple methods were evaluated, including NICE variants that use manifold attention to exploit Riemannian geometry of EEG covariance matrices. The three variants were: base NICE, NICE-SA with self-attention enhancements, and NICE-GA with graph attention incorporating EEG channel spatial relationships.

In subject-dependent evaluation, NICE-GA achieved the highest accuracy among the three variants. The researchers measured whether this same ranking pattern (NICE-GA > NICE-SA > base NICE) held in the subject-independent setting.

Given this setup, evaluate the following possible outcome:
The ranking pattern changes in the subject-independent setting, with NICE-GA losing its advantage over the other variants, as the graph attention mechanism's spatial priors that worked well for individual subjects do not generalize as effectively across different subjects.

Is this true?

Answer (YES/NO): YES